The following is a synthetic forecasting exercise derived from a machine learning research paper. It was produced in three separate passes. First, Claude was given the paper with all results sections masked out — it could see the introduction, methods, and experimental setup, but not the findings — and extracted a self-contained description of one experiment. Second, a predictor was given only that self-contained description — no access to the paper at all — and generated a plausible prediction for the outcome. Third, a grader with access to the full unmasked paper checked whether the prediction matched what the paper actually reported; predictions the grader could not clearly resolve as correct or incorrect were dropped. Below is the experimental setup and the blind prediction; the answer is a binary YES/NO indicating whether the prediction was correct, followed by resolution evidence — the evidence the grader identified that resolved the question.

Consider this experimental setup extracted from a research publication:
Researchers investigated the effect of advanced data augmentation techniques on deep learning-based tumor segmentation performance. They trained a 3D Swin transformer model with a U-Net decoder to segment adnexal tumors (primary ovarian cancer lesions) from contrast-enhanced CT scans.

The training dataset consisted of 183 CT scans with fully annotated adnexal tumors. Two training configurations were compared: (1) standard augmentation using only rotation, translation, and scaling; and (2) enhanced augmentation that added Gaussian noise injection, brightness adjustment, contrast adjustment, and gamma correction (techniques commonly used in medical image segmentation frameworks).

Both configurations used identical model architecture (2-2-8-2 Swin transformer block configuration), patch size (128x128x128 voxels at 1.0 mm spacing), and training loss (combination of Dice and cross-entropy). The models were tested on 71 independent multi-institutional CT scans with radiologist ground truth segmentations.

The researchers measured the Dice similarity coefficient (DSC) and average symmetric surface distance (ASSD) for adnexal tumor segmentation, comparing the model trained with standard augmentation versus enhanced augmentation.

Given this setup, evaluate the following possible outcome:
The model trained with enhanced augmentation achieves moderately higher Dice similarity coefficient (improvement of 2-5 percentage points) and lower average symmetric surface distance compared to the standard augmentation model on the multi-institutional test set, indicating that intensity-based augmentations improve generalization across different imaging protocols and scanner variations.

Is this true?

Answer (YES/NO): NO